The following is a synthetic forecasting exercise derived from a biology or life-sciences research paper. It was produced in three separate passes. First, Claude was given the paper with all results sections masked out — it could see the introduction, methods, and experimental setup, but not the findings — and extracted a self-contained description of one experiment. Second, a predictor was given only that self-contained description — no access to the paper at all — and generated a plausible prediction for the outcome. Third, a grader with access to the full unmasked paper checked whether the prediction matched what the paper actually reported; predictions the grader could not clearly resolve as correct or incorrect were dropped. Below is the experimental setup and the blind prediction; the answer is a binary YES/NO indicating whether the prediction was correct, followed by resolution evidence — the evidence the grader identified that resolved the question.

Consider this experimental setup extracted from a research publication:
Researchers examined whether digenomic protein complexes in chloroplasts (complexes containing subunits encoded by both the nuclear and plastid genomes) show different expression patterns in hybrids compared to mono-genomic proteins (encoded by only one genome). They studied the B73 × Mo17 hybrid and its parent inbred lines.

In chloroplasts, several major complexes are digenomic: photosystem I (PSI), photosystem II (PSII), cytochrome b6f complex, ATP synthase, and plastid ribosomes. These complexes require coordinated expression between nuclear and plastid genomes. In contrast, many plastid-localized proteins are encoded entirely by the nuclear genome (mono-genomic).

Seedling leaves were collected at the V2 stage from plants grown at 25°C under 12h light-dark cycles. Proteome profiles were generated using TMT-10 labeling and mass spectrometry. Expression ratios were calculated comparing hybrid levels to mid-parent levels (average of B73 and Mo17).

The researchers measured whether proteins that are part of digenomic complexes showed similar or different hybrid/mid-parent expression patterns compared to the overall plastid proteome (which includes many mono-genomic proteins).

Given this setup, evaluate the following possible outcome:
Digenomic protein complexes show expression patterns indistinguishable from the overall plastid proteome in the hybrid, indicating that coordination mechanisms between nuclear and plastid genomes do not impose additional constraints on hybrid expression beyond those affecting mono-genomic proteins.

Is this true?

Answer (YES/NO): NO